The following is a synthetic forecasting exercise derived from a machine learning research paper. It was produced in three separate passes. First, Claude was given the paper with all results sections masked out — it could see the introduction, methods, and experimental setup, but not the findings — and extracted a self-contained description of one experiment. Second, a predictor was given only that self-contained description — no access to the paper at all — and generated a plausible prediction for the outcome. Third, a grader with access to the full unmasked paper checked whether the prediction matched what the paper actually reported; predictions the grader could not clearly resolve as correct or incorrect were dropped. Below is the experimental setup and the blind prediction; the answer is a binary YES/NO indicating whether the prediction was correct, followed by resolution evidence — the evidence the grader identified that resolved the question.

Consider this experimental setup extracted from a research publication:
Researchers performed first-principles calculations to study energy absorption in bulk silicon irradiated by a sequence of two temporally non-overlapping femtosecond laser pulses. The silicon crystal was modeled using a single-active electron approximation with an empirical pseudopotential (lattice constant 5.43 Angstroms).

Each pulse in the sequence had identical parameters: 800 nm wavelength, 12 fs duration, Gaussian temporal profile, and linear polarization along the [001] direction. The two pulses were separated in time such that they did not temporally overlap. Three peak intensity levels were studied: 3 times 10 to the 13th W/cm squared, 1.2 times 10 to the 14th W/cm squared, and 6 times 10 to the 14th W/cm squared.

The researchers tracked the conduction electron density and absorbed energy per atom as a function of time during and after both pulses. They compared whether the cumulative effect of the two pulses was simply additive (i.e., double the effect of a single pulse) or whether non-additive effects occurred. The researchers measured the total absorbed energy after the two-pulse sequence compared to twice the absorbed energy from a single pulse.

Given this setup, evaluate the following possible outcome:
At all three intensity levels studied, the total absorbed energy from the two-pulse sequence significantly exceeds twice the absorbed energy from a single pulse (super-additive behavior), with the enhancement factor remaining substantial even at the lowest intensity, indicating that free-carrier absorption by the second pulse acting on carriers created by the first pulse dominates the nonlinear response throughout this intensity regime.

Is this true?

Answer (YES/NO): NO